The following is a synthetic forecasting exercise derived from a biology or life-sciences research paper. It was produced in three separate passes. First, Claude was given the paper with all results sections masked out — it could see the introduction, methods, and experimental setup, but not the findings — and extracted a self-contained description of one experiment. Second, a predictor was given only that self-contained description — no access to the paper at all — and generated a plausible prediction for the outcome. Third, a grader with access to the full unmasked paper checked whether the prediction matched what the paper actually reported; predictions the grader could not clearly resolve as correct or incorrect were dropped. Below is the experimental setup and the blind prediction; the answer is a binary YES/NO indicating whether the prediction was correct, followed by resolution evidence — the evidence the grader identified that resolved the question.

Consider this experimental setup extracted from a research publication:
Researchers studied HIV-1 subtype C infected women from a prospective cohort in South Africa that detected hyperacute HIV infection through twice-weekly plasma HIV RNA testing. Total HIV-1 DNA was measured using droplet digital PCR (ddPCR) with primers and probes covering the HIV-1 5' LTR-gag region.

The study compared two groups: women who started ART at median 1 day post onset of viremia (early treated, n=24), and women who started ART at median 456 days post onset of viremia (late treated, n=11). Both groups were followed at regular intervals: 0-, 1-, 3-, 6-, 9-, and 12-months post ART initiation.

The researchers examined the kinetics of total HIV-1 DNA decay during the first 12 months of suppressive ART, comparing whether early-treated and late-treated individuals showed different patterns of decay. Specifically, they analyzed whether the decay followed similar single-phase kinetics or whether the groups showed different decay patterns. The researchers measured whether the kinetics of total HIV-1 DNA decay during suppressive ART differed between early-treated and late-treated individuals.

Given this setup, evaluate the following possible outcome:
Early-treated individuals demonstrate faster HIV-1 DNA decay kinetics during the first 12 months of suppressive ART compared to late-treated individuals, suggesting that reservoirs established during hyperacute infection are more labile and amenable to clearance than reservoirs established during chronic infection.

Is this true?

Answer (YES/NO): YES